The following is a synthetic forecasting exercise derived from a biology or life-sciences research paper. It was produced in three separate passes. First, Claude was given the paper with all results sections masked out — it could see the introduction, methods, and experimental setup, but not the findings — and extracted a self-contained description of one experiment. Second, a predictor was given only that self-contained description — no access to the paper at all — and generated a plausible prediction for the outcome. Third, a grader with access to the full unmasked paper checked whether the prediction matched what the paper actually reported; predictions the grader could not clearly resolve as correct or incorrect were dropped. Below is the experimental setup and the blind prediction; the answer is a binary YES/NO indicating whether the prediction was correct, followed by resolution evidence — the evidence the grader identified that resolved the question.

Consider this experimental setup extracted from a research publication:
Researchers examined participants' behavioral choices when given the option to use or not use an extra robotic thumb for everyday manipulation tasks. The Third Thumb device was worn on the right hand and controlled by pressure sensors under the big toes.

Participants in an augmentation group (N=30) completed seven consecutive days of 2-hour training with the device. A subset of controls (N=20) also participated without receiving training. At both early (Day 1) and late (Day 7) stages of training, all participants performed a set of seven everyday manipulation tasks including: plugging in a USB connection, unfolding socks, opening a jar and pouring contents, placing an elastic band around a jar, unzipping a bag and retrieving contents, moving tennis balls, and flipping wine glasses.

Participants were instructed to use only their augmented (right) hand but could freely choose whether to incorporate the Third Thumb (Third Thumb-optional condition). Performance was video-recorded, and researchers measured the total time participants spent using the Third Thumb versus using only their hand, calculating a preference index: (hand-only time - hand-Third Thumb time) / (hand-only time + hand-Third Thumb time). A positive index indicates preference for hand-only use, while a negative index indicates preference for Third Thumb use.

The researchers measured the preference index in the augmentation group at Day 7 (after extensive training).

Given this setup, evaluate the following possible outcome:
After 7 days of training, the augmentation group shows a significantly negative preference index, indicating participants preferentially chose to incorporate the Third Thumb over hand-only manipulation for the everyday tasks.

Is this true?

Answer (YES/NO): NO